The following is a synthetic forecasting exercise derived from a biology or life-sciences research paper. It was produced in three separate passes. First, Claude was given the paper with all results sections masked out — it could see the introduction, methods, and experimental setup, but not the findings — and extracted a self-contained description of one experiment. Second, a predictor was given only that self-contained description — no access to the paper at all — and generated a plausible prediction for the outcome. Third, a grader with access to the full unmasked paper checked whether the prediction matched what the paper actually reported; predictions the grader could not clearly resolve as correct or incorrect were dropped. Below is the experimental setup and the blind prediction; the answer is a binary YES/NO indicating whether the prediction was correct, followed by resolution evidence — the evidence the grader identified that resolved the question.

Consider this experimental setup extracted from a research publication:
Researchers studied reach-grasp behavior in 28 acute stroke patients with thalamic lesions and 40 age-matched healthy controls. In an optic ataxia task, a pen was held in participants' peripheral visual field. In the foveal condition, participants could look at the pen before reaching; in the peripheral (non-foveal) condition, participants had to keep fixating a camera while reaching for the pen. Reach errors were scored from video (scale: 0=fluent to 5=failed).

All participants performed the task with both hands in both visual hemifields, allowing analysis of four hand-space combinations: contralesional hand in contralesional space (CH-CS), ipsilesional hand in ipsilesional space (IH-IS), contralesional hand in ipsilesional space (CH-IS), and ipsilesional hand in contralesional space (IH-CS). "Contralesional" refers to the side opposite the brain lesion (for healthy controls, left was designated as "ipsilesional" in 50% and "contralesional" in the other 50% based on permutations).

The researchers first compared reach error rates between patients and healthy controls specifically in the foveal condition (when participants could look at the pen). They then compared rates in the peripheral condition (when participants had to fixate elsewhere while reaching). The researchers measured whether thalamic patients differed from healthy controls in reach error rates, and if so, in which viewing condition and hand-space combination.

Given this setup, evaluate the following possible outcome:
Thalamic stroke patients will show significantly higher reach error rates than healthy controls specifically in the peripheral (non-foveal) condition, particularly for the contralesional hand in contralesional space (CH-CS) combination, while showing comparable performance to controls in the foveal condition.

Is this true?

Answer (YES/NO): YES